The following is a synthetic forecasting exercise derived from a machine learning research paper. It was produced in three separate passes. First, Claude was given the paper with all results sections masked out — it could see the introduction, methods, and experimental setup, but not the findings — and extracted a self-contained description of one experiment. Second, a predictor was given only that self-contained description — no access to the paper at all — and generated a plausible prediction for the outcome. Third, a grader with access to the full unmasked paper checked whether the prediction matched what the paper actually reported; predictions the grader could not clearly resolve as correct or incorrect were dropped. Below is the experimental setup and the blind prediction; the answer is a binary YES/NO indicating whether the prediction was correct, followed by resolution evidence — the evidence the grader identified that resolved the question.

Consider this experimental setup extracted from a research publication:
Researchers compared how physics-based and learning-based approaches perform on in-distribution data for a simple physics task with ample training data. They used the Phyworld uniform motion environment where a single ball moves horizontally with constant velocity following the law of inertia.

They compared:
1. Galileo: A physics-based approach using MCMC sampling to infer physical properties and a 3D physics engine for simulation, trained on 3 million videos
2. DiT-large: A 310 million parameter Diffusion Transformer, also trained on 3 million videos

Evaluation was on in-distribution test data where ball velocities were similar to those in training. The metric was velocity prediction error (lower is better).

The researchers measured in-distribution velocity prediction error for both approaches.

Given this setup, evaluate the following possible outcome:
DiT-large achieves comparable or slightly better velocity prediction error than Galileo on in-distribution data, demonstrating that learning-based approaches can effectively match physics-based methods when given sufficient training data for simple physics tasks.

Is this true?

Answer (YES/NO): YES